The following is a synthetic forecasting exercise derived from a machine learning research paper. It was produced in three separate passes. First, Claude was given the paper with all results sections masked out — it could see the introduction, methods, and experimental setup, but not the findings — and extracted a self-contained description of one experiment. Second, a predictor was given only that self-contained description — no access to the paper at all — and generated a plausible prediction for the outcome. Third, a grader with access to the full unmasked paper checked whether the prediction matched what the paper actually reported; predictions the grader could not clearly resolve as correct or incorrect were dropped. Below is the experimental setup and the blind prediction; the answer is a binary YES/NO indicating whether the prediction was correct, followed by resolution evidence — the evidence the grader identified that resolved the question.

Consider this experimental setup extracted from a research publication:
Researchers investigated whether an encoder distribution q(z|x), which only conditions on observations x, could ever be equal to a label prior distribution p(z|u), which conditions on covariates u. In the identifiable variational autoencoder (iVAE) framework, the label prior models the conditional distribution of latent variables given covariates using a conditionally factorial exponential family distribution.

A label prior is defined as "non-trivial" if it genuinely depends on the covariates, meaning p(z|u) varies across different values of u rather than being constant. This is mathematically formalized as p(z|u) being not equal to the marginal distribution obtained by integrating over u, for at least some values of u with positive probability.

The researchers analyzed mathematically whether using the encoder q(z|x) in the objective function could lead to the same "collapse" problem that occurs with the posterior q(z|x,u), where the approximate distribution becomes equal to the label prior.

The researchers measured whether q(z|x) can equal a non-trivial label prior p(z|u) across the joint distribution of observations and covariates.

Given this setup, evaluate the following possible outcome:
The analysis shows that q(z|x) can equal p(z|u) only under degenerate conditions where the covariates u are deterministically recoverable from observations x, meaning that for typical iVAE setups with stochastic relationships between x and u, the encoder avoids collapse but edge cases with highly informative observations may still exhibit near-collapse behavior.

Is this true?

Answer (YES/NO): NO